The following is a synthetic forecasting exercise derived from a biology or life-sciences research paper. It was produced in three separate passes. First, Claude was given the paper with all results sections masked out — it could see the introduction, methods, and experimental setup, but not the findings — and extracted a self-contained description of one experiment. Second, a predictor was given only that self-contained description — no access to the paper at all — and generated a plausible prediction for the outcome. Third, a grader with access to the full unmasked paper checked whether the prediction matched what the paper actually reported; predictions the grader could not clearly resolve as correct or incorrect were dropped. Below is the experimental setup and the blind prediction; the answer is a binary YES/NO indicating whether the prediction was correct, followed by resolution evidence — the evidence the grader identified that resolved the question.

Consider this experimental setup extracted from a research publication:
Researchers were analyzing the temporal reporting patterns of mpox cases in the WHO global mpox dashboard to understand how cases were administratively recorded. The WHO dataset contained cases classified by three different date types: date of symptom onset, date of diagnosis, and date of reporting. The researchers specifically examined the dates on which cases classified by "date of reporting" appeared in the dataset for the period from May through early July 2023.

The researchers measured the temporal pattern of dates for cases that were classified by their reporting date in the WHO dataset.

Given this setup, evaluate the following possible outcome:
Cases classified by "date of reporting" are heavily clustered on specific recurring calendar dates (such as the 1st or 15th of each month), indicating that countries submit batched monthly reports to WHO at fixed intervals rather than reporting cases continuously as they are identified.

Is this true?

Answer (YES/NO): NO